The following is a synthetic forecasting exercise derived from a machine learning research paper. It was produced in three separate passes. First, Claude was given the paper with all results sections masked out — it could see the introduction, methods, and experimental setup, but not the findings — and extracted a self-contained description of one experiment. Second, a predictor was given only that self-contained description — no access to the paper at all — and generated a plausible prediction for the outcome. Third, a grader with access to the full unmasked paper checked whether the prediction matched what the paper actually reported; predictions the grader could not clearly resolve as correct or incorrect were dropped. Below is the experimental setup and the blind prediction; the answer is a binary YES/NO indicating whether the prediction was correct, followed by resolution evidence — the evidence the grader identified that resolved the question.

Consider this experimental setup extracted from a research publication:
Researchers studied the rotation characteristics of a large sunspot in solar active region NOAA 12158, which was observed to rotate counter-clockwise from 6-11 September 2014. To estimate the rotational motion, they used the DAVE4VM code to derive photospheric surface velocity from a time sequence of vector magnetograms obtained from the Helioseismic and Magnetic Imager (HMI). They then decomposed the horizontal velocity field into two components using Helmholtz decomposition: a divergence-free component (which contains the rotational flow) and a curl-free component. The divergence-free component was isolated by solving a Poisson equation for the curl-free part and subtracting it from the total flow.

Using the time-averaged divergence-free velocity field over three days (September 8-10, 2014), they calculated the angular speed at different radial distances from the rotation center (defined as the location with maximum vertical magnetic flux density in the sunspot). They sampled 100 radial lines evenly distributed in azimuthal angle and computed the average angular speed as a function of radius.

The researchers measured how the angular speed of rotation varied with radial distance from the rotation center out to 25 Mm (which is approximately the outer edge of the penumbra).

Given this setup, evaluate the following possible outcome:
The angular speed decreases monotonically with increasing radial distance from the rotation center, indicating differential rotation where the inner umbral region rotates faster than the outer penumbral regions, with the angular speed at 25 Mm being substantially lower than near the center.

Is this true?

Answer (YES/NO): YES